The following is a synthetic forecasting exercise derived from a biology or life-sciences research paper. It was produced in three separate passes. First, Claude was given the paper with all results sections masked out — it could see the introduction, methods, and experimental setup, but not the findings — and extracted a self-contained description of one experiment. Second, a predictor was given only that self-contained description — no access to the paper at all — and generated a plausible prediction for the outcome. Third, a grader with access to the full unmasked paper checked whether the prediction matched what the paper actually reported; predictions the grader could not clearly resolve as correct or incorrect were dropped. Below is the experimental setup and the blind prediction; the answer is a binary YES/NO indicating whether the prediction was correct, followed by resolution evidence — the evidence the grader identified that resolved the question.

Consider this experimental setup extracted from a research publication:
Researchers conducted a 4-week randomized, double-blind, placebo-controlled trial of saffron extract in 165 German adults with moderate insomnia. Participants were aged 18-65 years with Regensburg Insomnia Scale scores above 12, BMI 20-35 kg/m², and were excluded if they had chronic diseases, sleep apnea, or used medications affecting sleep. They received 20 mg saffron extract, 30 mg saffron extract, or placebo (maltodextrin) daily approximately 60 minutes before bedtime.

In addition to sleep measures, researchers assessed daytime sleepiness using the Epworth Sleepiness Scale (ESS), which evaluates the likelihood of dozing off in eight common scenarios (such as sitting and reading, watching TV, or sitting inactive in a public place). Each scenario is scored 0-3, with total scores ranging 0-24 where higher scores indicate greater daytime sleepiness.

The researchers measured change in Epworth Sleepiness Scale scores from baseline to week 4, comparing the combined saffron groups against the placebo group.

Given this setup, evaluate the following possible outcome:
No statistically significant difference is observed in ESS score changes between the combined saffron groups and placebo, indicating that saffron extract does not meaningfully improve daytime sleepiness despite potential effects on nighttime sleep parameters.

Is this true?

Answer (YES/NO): YES